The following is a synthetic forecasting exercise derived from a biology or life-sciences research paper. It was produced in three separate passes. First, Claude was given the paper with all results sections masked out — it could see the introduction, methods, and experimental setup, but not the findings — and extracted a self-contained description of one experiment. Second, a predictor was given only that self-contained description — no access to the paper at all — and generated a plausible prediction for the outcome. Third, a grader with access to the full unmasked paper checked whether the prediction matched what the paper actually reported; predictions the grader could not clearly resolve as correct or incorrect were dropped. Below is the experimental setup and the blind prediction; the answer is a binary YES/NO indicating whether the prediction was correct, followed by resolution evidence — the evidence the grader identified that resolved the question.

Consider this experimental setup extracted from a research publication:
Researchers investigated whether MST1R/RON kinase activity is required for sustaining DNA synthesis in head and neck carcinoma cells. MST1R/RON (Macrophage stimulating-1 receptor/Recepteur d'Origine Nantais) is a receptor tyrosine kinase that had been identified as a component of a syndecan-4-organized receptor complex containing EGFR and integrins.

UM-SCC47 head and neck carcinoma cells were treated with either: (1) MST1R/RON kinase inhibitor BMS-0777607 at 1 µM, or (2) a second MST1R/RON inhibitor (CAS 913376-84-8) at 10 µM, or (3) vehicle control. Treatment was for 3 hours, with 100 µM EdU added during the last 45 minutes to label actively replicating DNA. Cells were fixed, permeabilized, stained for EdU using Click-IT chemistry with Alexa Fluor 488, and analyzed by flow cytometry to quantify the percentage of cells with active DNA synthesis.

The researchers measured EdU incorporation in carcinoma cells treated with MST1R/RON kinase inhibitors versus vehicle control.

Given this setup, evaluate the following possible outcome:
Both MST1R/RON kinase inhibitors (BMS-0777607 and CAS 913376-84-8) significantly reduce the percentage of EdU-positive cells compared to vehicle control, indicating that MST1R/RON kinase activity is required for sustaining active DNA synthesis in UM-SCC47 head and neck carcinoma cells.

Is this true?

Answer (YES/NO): YES